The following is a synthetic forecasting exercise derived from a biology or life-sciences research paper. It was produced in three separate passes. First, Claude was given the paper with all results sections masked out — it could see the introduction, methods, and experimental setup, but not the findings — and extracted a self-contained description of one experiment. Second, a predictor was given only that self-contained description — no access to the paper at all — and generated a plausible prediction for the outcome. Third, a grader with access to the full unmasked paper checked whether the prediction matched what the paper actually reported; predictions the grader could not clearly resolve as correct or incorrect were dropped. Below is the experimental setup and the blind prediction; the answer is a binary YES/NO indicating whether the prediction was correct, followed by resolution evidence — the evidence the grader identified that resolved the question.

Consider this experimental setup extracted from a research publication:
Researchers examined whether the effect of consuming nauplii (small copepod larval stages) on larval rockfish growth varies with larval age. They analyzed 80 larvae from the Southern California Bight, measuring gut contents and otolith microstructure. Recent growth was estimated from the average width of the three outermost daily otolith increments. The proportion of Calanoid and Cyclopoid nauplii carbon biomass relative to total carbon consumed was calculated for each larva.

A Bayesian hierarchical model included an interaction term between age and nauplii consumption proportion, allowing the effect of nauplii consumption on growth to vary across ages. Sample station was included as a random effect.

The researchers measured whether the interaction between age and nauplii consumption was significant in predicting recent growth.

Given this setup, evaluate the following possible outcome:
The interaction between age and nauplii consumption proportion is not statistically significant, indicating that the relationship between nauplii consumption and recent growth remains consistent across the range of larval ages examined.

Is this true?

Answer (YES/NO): NO